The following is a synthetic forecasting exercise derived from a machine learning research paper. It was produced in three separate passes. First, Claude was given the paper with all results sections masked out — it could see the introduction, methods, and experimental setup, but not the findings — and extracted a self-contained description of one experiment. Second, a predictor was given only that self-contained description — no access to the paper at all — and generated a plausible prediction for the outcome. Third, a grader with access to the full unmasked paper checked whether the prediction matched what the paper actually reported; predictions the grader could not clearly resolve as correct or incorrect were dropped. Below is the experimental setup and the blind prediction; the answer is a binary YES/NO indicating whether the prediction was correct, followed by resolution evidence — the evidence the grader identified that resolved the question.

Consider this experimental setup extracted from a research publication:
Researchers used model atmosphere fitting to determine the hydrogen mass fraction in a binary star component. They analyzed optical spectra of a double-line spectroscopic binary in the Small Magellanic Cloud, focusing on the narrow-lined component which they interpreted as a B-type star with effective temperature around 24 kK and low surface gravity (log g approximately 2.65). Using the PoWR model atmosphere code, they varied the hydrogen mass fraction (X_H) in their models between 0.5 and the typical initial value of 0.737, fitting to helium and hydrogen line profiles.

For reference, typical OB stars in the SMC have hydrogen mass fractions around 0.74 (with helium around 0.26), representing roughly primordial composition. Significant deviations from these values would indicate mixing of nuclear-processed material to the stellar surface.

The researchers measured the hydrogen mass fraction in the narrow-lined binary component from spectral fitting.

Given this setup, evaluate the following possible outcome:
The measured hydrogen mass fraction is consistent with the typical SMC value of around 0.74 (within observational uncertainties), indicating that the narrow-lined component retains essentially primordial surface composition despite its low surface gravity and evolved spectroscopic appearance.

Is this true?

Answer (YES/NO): NO